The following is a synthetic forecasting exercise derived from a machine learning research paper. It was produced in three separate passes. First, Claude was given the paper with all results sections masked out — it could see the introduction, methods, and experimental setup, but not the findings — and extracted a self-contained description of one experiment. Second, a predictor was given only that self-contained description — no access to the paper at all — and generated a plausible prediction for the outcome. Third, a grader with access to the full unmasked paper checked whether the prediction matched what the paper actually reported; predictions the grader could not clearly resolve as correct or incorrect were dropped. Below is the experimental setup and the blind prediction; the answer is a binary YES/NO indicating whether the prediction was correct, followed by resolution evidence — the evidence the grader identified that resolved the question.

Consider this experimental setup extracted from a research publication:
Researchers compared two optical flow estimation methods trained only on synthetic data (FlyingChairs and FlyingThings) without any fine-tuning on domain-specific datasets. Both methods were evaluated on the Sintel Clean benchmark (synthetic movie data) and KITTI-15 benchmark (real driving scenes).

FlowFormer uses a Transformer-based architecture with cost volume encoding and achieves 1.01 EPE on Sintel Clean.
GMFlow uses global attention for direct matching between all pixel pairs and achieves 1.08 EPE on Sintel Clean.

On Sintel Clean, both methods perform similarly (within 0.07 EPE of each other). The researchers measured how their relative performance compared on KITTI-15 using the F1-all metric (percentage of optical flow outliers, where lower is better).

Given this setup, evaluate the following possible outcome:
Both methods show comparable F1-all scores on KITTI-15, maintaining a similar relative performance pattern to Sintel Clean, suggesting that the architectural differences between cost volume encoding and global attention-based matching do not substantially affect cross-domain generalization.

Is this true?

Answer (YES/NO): NO